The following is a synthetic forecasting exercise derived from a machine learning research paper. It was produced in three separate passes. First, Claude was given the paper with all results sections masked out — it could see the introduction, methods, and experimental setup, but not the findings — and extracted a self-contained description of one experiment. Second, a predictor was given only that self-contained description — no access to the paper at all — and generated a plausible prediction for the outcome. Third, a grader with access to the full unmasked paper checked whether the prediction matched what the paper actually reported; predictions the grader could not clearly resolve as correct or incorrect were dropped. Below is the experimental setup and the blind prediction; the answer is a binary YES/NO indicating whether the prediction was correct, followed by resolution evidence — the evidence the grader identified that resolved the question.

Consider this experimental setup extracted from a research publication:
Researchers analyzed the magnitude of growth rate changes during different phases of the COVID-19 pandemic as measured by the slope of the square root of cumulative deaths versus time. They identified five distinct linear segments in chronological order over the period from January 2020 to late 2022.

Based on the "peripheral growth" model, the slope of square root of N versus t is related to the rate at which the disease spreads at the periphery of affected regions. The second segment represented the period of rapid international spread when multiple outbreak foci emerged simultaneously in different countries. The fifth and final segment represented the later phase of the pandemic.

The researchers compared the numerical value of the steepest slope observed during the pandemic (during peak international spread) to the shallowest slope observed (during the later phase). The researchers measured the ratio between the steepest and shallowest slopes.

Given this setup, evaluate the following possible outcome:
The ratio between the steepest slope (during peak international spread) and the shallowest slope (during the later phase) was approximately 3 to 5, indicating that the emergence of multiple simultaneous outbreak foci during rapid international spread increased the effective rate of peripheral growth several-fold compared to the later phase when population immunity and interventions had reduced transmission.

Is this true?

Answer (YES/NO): NO